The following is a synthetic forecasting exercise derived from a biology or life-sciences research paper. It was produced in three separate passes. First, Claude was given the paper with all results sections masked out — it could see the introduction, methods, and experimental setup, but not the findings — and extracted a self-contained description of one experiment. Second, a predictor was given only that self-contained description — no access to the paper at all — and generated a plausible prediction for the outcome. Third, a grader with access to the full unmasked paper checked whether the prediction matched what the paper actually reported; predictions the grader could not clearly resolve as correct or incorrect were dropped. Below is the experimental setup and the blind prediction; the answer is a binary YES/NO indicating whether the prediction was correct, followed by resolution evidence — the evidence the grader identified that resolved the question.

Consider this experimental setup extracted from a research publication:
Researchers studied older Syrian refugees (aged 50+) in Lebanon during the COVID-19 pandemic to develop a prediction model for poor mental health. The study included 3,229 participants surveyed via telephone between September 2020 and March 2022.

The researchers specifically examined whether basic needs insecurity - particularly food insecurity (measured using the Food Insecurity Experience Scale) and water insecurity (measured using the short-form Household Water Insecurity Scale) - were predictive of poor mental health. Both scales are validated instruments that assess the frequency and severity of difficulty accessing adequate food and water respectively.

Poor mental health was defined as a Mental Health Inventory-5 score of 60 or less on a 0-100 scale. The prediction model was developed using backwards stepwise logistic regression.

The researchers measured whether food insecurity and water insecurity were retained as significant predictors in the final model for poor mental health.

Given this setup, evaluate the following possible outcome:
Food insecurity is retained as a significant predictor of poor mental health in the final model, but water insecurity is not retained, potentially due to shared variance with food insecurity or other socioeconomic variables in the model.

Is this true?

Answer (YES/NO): NO